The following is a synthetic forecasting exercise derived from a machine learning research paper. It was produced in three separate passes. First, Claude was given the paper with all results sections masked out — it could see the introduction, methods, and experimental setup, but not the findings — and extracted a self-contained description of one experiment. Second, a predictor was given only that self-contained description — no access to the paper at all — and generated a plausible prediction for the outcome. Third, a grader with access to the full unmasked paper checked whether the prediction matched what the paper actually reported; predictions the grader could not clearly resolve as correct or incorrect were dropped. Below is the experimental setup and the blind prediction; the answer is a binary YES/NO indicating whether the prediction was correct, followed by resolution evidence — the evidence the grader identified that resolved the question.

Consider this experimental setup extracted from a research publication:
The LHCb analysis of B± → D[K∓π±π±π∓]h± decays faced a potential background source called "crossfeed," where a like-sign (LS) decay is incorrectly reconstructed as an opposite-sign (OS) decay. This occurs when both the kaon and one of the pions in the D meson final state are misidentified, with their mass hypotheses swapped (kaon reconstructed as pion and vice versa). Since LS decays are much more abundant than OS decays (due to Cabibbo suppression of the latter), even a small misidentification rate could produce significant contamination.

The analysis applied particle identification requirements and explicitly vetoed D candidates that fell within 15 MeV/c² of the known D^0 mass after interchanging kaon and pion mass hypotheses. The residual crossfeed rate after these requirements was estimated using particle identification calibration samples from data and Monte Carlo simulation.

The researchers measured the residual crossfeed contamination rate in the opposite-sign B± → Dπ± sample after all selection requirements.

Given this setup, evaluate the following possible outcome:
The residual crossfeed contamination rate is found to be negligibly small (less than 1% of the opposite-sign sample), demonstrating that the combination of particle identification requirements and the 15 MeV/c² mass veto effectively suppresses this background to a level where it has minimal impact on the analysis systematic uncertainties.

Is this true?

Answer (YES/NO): NO